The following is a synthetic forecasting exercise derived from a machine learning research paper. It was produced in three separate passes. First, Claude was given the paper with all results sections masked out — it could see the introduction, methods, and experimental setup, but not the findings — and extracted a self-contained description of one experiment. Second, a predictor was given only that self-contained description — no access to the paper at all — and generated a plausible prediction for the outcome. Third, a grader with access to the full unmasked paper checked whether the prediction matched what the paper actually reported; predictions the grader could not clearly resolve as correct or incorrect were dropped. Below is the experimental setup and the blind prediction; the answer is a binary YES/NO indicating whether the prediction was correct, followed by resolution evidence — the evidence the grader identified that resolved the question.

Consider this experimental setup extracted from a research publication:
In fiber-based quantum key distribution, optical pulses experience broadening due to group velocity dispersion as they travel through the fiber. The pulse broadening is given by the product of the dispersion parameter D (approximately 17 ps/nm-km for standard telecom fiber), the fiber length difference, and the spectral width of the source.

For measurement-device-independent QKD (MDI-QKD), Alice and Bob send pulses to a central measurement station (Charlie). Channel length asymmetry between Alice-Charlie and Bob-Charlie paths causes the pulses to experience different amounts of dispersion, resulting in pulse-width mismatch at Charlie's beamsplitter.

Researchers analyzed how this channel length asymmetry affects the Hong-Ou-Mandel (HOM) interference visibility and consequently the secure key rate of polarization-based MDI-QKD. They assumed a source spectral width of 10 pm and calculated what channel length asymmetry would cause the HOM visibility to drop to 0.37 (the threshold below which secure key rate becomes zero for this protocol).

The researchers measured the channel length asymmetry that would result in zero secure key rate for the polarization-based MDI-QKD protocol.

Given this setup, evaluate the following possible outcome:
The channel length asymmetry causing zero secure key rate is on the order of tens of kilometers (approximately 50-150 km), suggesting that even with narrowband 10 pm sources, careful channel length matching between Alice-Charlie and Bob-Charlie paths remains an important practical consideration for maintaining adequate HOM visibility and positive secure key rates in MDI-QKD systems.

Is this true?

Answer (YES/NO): NO